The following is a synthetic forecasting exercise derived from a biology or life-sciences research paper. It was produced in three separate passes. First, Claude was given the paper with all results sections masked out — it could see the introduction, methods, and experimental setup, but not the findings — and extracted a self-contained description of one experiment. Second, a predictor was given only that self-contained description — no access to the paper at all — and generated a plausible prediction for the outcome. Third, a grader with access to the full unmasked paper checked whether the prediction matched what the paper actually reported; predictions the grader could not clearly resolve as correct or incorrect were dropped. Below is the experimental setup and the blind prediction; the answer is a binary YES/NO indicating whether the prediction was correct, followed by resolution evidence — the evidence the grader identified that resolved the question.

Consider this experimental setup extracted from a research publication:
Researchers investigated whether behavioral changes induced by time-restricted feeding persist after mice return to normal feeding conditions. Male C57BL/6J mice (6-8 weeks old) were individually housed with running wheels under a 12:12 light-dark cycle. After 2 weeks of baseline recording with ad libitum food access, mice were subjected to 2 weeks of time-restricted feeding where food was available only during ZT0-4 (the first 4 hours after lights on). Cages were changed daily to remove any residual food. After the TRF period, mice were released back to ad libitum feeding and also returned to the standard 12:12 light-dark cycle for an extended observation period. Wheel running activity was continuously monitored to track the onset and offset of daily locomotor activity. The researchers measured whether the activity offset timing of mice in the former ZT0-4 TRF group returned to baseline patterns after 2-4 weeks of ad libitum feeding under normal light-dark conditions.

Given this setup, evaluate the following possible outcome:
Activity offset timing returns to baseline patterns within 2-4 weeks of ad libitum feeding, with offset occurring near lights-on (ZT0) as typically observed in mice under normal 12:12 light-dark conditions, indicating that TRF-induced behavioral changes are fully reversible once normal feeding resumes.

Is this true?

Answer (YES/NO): NO